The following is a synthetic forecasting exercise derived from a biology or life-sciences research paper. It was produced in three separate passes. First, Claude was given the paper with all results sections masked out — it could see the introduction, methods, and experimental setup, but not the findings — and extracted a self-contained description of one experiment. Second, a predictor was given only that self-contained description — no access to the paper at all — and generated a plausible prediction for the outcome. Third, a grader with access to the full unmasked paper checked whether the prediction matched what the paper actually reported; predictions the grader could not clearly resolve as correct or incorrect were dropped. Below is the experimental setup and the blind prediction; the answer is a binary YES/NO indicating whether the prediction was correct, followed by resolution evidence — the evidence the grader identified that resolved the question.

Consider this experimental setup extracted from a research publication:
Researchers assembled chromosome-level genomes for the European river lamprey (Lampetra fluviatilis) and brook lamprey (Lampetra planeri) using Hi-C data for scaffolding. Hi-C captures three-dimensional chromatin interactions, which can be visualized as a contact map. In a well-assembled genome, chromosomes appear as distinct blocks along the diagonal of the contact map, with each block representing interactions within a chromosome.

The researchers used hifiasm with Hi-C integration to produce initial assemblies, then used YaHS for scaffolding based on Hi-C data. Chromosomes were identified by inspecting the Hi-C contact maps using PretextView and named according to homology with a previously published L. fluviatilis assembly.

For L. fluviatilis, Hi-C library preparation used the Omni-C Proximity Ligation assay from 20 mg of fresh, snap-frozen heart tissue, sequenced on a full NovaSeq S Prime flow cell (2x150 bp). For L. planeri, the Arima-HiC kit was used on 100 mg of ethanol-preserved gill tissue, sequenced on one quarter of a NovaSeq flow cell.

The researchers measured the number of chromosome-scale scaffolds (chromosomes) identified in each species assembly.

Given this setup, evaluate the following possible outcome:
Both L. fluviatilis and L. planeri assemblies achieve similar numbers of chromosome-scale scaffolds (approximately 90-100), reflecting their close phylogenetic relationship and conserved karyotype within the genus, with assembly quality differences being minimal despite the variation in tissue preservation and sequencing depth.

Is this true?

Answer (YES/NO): NO